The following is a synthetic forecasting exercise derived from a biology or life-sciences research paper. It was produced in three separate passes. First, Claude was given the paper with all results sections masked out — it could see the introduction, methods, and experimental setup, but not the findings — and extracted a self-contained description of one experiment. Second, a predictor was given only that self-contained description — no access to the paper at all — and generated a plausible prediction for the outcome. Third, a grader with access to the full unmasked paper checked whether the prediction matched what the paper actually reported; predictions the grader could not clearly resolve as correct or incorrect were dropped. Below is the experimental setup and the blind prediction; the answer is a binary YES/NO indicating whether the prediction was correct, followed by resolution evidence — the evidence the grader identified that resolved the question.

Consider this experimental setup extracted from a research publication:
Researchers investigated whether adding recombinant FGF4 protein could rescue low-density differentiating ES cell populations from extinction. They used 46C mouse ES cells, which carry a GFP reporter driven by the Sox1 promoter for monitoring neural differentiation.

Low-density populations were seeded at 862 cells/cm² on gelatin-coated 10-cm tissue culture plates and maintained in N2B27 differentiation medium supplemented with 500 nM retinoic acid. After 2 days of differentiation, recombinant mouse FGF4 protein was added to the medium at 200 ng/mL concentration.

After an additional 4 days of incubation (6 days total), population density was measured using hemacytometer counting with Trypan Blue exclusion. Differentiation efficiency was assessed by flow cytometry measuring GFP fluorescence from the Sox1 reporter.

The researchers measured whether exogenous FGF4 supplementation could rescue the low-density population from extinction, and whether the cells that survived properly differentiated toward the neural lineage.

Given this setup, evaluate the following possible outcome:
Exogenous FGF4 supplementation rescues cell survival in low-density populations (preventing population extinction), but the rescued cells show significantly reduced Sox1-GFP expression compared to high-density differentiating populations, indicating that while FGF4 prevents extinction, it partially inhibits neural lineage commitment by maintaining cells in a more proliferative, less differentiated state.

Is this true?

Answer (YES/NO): NO